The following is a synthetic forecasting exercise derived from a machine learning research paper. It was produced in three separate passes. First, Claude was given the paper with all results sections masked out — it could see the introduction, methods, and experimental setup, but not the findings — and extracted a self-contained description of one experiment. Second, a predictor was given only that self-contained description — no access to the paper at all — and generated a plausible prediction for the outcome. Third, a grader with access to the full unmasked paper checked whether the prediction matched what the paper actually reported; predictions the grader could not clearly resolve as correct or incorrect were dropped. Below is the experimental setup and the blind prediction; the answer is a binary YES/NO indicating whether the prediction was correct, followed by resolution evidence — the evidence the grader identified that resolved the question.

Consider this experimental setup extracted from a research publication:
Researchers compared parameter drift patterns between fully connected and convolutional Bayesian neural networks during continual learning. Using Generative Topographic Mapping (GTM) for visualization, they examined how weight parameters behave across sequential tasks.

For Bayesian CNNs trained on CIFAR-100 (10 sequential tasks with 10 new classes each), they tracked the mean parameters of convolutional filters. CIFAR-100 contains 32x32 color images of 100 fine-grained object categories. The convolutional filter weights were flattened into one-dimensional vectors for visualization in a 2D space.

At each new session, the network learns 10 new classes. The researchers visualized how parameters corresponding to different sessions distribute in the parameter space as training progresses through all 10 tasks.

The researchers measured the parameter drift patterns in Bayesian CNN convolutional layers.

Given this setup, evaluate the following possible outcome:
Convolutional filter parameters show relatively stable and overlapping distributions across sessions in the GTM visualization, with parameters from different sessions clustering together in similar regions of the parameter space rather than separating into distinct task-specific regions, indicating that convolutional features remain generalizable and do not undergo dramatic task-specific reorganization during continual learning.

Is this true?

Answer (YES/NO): YES